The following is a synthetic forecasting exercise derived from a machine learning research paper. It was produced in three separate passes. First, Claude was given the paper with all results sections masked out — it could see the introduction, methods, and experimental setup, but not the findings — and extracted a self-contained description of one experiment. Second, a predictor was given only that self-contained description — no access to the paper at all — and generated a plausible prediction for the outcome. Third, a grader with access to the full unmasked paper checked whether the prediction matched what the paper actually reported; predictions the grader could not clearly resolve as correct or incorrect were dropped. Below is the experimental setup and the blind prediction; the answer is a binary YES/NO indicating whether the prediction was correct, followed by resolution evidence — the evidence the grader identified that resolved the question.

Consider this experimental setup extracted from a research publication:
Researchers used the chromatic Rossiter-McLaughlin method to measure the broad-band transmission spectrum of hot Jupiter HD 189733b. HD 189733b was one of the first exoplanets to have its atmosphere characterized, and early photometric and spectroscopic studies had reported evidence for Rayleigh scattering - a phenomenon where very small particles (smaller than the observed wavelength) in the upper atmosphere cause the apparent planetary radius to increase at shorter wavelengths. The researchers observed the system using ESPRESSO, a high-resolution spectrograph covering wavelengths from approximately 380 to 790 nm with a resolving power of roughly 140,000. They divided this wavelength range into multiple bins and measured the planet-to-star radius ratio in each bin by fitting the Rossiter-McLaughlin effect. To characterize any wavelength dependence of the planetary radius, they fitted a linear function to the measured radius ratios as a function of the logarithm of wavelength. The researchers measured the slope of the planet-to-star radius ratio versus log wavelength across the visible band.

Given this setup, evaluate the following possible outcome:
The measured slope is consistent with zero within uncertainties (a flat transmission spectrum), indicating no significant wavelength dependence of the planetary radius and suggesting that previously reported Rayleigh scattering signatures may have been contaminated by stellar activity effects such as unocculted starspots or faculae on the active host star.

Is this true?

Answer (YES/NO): NO